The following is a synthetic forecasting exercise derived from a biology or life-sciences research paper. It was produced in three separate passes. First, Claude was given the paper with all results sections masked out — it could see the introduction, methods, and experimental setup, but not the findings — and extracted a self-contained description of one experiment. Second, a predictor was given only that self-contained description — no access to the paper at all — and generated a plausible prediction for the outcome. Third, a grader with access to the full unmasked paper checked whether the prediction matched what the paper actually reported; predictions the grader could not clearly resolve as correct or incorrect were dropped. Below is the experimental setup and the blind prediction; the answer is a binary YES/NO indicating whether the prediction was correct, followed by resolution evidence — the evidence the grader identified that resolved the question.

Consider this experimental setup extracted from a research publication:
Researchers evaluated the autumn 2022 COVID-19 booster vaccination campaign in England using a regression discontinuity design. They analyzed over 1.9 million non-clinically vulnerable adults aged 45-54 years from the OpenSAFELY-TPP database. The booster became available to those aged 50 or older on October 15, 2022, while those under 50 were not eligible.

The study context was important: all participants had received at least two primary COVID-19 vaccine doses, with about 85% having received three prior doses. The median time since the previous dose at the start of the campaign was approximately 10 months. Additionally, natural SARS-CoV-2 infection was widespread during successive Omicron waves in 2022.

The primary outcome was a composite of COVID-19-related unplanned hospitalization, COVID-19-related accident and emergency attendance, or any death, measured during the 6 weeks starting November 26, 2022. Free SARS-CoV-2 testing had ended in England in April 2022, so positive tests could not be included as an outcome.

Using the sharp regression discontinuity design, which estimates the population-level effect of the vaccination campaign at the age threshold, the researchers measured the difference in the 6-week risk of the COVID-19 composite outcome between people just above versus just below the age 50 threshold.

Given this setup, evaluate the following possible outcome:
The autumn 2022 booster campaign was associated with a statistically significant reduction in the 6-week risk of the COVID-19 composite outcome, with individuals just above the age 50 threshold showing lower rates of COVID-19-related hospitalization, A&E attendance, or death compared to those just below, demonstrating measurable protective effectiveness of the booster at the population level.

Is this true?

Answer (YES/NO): NO